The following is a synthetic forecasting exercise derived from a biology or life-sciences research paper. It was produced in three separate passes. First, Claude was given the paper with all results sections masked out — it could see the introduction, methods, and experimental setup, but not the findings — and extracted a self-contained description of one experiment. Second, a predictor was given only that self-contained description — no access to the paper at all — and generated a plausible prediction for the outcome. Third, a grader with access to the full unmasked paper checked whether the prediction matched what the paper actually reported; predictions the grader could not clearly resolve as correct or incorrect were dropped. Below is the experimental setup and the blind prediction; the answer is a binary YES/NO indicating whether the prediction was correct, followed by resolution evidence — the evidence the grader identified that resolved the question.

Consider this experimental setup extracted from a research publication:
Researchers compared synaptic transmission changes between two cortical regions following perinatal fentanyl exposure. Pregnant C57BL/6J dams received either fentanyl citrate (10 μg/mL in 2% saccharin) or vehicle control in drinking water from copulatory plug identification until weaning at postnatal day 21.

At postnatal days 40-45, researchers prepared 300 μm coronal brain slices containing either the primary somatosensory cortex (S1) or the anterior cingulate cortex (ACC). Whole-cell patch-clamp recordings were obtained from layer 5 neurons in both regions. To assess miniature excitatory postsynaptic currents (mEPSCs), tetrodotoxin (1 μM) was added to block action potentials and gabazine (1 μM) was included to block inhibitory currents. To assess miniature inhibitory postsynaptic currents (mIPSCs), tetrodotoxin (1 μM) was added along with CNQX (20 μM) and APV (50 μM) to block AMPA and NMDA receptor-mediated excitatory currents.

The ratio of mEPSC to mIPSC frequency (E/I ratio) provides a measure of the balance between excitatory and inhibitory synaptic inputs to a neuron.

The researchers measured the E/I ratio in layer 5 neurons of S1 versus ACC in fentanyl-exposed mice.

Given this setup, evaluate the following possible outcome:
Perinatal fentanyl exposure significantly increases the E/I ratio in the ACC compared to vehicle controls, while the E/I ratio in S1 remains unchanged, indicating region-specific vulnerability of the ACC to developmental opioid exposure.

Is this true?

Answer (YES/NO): NO